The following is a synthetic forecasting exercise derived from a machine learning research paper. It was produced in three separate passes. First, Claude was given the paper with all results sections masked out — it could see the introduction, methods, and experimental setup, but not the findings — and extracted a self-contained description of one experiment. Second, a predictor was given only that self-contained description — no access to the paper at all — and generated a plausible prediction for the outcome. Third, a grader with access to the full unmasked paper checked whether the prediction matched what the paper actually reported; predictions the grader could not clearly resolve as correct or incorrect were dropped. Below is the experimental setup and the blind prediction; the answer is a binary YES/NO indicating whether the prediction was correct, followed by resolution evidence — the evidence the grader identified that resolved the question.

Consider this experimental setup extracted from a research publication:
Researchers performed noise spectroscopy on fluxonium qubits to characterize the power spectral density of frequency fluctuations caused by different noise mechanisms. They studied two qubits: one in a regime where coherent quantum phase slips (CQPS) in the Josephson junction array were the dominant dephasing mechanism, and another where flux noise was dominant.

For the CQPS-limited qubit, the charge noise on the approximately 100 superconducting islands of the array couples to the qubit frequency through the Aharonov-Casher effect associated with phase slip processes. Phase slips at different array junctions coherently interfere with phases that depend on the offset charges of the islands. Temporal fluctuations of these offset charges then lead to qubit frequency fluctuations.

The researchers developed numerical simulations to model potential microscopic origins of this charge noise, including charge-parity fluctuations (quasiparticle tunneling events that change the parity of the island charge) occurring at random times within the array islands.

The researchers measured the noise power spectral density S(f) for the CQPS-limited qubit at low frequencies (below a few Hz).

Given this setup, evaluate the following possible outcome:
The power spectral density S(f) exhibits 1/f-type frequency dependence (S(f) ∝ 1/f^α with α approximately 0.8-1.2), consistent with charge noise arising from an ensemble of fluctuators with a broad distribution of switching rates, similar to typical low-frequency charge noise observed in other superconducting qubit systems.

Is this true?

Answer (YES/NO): NO